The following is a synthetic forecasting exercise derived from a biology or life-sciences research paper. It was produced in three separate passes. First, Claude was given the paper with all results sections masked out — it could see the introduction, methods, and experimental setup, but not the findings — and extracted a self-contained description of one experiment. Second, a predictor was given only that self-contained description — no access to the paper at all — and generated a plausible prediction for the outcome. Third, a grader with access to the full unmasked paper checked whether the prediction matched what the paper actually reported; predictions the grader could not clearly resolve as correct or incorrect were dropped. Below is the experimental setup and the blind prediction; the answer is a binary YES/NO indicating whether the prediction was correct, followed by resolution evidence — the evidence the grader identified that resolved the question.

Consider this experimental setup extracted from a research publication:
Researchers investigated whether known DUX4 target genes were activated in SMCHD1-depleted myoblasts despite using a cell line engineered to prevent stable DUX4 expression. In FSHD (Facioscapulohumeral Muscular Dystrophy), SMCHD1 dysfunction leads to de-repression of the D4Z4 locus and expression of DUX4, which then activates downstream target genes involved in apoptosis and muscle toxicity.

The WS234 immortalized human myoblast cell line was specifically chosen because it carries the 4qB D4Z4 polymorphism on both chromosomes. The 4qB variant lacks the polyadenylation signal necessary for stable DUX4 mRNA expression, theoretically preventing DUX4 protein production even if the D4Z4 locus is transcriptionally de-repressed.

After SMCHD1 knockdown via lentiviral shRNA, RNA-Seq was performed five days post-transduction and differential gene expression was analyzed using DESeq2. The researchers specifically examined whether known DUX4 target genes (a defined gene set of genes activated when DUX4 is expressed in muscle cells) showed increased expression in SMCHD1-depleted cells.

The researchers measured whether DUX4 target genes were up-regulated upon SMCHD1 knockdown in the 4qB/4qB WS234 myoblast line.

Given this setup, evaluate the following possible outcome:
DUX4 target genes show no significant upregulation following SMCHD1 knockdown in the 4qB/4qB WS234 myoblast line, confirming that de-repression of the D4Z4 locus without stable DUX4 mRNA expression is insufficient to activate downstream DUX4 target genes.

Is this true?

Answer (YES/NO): YES